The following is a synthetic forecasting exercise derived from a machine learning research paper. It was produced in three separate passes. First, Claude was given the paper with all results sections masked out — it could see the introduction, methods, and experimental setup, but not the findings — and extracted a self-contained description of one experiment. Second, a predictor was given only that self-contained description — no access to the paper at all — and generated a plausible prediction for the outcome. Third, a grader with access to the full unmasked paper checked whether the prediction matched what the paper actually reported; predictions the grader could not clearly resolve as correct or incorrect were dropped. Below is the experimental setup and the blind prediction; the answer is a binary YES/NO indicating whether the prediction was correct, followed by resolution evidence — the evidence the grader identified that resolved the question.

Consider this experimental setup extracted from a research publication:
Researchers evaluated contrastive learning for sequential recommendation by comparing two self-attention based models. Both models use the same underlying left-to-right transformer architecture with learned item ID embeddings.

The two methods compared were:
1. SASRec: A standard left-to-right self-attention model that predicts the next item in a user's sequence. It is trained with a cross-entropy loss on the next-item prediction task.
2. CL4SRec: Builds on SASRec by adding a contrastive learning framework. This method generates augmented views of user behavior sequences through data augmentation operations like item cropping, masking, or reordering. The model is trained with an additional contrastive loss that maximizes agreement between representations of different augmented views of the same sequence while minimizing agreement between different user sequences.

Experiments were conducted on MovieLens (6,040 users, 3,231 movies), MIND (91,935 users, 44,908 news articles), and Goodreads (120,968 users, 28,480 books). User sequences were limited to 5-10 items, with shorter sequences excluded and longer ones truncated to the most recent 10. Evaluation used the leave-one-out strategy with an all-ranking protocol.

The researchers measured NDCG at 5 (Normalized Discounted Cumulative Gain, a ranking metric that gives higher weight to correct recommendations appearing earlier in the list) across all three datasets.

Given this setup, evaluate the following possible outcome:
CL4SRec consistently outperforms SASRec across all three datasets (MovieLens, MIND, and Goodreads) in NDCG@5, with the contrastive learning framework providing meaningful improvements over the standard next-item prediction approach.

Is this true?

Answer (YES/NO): NO